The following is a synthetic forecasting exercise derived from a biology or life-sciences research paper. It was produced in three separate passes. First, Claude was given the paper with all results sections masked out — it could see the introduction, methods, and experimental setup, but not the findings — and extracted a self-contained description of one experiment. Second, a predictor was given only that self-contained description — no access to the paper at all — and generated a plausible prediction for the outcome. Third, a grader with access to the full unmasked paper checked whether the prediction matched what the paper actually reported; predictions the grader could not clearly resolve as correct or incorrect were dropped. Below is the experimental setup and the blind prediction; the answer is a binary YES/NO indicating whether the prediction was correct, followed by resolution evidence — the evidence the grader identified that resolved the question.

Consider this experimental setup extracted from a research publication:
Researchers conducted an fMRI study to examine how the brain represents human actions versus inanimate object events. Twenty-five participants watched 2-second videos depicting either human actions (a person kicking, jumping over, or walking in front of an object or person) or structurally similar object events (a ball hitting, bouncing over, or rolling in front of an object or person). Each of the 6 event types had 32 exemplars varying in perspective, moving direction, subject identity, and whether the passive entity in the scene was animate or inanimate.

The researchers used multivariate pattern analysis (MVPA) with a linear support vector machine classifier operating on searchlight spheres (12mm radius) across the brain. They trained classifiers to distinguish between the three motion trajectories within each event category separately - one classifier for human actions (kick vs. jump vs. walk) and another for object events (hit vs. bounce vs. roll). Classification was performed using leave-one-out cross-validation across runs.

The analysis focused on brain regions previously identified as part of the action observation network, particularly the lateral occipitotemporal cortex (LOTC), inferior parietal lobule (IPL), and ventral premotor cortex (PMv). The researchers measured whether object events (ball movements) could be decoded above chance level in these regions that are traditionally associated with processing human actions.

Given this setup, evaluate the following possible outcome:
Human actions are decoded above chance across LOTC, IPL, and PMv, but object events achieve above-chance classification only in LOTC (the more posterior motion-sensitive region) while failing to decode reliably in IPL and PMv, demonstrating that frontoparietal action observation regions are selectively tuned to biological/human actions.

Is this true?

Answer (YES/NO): NO